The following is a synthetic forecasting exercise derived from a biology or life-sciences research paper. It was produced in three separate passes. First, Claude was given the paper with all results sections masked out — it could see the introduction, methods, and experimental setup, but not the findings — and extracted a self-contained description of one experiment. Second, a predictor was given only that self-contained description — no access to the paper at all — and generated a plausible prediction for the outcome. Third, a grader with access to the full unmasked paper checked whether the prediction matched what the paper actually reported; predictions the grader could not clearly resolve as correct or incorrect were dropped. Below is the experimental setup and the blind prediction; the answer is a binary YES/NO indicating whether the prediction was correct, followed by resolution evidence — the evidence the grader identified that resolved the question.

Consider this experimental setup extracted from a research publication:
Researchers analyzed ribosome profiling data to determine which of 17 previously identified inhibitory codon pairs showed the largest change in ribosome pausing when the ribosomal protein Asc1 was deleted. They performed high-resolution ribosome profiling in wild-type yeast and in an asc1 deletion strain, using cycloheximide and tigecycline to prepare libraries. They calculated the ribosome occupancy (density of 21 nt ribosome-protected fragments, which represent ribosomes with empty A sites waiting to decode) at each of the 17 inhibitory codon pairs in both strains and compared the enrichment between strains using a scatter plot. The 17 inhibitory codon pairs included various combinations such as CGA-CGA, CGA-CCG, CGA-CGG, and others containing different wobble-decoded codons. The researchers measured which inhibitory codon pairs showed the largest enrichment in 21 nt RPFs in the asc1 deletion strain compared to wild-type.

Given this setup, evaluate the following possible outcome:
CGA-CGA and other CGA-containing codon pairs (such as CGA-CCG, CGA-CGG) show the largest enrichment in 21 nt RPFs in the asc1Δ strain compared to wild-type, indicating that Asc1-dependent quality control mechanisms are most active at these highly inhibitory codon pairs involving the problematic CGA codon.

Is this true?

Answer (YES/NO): YES